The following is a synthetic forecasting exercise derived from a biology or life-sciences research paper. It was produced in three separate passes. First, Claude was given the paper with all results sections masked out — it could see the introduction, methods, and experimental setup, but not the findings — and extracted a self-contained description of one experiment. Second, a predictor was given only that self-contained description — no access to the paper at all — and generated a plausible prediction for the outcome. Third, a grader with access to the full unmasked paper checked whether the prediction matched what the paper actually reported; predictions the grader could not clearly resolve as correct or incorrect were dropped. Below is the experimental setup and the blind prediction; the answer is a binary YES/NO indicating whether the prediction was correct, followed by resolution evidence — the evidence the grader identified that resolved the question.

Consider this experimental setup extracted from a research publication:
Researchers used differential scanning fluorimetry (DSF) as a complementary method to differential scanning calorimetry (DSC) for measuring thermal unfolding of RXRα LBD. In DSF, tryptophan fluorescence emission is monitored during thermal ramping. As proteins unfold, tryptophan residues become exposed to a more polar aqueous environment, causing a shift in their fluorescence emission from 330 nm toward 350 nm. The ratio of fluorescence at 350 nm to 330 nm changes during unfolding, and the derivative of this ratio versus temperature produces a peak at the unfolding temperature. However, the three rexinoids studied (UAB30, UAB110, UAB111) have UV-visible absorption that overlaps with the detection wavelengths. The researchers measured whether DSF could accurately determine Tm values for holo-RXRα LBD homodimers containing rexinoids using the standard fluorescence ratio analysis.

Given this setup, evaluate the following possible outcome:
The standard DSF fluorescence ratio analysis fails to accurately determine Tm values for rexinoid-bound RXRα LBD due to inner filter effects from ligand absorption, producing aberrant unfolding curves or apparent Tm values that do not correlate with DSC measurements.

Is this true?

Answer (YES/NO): YES